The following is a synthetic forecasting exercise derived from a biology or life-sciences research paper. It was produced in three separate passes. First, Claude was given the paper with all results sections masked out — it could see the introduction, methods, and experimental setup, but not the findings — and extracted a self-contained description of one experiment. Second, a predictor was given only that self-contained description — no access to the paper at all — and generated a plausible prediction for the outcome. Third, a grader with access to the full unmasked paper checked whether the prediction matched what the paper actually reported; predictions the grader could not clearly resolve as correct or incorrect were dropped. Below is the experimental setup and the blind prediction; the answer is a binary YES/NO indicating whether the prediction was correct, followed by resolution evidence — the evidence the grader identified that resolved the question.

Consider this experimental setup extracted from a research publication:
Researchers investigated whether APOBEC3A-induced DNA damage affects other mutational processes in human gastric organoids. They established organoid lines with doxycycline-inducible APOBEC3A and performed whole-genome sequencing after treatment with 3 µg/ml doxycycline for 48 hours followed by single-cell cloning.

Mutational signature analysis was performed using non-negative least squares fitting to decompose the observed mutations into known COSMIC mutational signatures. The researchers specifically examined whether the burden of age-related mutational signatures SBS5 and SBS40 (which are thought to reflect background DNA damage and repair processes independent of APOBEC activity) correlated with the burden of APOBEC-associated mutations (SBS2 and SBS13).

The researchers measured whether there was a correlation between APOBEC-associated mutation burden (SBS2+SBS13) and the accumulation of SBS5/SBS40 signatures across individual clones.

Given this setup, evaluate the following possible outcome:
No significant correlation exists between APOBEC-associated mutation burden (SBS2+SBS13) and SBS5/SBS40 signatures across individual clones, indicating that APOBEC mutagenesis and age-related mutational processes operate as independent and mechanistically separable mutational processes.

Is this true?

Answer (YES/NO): NO